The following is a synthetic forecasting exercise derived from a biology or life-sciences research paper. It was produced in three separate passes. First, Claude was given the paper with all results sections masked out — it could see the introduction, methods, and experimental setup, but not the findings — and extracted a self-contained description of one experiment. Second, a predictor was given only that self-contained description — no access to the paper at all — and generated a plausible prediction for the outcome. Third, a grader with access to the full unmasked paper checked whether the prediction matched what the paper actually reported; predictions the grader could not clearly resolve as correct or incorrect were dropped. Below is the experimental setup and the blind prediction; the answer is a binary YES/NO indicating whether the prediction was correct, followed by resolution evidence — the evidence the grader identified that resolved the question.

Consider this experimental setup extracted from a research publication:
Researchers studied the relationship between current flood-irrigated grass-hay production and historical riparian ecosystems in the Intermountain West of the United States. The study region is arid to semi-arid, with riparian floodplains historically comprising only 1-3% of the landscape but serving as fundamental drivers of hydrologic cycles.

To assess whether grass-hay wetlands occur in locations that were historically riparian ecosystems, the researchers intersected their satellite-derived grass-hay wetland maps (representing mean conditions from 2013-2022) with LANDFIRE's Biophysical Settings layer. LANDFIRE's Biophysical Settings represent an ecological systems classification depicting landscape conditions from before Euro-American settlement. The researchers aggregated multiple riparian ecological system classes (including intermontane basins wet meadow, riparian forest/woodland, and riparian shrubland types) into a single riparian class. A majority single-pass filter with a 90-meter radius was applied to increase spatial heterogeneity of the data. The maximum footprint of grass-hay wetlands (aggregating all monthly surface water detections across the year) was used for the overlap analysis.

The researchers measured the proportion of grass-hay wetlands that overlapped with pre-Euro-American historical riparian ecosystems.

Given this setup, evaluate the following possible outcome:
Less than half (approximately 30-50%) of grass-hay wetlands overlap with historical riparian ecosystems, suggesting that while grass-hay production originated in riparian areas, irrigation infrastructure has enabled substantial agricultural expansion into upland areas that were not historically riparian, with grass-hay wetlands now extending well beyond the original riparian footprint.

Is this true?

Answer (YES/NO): NO